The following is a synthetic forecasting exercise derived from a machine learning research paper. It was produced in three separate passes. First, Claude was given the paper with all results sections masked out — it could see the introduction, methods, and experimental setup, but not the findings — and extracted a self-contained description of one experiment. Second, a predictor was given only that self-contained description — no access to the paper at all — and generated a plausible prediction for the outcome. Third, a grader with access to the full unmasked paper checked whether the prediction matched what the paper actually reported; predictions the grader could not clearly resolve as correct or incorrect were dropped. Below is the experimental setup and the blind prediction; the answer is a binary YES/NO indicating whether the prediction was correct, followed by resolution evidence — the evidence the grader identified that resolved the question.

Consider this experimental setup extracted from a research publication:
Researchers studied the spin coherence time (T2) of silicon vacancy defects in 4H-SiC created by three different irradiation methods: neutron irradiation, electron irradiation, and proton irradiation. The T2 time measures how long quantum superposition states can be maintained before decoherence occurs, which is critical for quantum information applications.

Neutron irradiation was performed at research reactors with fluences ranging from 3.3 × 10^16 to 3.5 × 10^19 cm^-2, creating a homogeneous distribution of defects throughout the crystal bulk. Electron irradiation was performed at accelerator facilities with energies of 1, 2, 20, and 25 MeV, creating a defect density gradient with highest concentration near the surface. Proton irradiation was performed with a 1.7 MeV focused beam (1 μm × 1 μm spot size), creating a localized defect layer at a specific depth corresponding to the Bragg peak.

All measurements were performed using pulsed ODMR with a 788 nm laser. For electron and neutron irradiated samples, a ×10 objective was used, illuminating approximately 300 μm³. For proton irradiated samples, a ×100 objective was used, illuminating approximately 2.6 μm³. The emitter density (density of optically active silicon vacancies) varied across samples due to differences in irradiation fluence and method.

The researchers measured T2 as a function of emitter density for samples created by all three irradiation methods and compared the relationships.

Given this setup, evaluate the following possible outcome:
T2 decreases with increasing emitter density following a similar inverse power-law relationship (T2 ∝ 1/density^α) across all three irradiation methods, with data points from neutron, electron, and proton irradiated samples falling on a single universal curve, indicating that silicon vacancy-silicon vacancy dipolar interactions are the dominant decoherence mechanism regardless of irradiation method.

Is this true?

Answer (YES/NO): NO